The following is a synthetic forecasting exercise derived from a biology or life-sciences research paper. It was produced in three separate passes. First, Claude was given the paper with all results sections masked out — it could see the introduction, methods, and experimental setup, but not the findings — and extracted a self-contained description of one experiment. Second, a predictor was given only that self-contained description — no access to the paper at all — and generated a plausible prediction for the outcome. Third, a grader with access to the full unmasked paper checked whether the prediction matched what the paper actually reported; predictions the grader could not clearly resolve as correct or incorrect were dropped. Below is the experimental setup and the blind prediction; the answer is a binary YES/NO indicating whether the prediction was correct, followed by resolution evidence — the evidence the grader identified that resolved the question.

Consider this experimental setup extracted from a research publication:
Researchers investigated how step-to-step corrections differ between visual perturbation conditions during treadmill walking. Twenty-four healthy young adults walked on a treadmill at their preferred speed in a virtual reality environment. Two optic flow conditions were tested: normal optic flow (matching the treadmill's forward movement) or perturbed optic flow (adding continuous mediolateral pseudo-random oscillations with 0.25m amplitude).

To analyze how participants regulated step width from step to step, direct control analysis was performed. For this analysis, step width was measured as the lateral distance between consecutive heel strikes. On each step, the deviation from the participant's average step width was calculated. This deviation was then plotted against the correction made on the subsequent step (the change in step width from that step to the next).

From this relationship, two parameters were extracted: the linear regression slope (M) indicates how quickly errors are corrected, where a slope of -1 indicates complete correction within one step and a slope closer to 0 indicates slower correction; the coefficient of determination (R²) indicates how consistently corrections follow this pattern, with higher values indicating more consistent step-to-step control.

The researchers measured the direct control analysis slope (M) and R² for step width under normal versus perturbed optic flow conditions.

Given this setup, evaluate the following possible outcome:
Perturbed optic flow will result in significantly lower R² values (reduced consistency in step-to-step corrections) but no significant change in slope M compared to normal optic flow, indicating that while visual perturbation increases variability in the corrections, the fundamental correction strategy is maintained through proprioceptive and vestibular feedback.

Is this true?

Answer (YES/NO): NO